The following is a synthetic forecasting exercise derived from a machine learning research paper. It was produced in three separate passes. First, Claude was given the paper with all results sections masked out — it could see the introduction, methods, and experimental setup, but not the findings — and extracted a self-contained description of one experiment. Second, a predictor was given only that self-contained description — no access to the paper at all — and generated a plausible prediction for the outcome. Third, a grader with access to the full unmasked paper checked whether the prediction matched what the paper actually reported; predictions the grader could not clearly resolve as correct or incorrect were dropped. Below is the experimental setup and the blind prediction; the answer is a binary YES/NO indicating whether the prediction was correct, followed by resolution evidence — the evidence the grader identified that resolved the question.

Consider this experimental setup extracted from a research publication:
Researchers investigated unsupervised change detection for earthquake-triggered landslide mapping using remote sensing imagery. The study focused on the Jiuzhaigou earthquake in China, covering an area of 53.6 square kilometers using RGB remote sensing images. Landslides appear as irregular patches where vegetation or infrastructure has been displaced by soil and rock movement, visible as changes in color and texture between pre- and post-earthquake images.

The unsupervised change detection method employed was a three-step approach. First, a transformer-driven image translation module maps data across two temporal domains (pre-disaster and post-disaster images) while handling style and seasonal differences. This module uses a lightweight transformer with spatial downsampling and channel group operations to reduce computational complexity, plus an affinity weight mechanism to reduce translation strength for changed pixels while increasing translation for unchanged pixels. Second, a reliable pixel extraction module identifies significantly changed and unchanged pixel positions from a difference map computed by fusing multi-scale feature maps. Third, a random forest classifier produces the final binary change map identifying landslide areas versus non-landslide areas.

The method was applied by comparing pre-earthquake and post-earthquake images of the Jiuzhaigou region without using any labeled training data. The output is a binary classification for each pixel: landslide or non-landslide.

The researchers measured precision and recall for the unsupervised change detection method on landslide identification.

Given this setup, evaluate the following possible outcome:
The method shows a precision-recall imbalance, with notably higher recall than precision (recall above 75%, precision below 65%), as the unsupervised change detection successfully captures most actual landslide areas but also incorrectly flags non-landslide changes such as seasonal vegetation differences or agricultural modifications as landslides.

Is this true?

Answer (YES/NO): NO